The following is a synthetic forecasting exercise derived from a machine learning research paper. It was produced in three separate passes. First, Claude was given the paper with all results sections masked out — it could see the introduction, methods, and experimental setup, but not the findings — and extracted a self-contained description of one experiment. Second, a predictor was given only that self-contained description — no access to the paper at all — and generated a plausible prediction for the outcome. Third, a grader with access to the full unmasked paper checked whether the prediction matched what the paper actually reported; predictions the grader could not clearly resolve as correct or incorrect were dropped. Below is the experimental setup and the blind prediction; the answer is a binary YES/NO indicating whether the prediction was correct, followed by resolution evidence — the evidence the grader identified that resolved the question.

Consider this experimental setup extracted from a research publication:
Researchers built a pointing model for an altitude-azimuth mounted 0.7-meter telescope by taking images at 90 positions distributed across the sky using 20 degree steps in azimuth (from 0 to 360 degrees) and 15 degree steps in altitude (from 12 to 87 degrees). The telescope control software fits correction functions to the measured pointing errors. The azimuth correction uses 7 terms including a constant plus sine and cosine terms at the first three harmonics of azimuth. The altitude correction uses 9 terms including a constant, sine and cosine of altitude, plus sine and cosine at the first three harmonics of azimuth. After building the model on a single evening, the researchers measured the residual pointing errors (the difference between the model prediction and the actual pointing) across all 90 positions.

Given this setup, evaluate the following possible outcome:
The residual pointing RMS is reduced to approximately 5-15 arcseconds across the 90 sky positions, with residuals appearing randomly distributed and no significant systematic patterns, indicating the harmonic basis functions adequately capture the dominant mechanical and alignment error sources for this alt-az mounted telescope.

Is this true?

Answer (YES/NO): NO